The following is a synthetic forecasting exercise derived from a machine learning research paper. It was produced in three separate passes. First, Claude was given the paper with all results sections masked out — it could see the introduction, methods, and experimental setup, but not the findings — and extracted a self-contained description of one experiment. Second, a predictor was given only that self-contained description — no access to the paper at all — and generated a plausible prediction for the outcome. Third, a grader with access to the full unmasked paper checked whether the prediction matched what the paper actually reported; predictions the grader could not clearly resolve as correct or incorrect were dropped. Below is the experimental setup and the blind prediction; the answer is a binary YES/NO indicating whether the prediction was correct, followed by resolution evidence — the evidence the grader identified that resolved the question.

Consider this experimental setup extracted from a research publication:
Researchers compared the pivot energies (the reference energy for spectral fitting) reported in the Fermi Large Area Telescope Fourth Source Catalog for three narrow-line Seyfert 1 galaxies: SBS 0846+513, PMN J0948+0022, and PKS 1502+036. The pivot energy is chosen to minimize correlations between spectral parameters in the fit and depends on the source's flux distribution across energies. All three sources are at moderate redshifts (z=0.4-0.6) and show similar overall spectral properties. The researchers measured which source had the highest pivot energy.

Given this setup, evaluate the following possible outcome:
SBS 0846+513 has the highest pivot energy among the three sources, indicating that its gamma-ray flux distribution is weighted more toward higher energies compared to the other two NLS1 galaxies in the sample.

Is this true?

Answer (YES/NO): YES